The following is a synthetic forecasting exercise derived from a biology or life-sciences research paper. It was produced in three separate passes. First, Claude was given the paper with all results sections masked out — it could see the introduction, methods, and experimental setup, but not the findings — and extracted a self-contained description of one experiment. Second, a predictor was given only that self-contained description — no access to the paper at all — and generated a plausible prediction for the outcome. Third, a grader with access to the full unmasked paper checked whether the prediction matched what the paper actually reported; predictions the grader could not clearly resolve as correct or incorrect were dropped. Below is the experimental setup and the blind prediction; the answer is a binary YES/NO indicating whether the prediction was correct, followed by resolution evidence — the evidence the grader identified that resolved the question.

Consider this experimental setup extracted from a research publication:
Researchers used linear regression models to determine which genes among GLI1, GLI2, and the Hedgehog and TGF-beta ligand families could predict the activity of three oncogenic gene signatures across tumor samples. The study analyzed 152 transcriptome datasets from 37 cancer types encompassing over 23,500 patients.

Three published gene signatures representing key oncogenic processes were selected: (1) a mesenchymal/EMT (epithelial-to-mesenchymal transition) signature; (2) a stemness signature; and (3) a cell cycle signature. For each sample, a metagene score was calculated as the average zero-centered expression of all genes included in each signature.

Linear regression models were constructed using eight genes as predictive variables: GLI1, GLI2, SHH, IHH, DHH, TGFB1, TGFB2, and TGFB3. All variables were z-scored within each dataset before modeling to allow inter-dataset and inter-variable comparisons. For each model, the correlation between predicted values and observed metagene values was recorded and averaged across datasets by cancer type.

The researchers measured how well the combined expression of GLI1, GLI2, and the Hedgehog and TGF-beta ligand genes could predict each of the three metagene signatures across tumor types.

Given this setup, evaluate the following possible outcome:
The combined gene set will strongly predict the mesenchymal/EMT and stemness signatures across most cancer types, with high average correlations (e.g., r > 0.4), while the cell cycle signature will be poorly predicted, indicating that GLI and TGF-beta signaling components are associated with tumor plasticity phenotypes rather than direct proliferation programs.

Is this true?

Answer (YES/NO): YES